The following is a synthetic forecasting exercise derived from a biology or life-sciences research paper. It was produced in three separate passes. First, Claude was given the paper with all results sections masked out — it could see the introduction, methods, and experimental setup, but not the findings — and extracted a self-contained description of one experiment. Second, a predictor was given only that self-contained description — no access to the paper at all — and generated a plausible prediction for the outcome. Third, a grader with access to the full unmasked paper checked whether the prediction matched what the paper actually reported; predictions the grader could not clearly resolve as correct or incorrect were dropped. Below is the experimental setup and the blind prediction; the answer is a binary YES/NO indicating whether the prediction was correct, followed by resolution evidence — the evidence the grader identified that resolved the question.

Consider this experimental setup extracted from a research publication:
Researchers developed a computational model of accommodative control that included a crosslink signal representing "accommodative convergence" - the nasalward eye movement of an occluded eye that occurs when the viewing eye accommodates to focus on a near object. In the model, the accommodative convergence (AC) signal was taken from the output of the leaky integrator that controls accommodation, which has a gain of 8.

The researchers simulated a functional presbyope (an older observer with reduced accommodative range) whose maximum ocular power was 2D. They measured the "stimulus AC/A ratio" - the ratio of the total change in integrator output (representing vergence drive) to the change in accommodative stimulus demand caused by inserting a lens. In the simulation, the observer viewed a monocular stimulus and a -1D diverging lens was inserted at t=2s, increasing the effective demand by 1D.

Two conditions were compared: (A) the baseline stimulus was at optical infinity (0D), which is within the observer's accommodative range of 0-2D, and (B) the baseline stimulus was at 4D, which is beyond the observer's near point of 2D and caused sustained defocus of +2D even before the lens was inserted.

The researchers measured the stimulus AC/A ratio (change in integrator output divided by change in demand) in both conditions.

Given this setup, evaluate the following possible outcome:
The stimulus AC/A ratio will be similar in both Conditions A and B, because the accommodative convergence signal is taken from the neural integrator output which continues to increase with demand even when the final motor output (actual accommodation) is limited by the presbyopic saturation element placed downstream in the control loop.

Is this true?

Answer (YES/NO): NO